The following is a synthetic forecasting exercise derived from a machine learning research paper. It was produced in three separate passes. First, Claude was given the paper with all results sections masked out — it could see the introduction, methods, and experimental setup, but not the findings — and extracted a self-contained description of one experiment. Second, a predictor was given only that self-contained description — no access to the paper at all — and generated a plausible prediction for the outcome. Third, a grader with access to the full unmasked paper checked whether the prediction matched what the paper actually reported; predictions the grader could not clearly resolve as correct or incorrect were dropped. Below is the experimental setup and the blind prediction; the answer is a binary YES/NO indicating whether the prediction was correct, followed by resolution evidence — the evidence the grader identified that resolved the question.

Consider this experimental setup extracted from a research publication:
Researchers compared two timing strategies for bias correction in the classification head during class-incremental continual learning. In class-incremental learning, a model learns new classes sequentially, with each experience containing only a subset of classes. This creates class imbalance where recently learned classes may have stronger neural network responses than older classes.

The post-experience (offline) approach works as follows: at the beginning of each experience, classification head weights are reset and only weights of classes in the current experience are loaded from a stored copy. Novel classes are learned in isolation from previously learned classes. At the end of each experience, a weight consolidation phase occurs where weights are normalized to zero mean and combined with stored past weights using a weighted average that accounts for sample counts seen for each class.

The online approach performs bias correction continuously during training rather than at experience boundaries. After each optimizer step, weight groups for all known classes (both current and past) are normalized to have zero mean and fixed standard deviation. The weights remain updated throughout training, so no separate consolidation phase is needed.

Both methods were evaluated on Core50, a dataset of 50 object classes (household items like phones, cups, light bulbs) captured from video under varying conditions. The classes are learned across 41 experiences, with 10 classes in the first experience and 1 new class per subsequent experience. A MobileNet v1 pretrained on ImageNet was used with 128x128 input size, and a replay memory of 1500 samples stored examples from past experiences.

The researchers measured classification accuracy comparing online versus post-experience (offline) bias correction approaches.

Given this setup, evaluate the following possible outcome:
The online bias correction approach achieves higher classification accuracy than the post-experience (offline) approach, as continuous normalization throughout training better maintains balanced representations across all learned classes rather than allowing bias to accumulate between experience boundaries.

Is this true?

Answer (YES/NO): YES